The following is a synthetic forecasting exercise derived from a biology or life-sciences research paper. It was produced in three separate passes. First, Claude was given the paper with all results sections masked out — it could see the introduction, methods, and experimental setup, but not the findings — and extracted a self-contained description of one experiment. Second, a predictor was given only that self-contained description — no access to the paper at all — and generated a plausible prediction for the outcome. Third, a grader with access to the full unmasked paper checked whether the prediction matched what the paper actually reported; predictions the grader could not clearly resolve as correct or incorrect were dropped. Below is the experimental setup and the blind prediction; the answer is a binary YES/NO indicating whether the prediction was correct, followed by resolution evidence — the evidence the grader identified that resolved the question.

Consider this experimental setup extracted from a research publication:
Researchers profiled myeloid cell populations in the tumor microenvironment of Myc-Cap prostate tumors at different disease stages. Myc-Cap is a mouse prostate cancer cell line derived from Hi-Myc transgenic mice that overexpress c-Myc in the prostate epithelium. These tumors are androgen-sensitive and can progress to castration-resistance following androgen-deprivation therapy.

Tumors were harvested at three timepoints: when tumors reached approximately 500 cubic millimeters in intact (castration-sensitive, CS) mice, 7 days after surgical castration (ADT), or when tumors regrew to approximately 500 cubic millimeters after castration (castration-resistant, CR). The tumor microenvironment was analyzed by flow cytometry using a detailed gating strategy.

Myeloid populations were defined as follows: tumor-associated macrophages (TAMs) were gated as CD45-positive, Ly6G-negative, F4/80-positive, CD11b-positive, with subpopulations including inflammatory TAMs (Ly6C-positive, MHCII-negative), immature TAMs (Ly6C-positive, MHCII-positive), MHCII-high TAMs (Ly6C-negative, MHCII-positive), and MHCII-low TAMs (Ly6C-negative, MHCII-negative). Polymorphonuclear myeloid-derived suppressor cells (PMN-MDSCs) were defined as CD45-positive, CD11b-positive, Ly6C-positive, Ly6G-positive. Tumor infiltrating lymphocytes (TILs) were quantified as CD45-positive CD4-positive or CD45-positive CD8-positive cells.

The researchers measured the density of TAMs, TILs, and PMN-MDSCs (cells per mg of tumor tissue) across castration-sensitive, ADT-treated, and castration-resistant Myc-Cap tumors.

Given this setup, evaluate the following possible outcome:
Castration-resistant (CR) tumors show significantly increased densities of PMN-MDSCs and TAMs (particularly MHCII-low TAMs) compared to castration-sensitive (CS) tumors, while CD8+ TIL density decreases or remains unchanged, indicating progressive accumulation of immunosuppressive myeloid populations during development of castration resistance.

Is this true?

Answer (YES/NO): NO